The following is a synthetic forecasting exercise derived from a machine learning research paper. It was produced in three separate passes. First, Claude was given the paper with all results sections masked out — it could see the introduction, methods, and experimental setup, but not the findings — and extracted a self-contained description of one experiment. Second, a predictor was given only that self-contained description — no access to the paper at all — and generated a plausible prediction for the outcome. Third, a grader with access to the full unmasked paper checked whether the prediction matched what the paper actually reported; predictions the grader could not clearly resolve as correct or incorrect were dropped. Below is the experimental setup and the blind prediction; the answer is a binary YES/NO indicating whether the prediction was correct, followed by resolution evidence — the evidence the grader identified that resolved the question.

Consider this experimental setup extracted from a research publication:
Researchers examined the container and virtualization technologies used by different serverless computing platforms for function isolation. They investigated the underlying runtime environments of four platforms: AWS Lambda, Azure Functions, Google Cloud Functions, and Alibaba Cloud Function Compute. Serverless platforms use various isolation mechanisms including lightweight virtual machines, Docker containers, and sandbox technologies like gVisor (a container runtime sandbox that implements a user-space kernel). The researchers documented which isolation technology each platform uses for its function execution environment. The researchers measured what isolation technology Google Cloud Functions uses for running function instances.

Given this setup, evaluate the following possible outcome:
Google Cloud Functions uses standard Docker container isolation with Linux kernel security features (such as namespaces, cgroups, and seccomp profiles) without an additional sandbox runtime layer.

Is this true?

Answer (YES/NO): NO